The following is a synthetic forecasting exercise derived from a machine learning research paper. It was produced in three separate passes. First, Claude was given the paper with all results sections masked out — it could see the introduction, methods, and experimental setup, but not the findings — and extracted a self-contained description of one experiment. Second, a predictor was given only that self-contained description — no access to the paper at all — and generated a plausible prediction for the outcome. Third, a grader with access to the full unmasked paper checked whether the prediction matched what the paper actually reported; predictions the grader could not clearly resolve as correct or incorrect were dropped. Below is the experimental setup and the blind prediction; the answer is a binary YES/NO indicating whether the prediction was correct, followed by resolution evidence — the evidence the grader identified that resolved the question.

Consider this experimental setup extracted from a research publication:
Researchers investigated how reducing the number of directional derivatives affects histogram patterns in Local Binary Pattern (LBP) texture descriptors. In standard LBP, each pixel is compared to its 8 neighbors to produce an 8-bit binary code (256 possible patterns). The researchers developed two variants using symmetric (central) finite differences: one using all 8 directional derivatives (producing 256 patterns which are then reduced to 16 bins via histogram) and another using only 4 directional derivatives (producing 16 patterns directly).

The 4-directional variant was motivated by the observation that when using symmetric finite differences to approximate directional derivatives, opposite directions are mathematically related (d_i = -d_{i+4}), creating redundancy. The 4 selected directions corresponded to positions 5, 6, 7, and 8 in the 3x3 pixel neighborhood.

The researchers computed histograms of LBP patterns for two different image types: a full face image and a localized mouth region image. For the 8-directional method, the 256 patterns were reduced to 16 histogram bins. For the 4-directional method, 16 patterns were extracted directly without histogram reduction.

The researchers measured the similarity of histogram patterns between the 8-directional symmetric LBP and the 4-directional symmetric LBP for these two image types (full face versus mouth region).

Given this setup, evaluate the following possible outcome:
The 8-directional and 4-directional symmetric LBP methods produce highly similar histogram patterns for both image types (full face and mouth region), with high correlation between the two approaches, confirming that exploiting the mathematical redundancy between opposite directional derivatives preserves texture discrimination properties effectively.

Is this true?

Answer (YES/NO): NO